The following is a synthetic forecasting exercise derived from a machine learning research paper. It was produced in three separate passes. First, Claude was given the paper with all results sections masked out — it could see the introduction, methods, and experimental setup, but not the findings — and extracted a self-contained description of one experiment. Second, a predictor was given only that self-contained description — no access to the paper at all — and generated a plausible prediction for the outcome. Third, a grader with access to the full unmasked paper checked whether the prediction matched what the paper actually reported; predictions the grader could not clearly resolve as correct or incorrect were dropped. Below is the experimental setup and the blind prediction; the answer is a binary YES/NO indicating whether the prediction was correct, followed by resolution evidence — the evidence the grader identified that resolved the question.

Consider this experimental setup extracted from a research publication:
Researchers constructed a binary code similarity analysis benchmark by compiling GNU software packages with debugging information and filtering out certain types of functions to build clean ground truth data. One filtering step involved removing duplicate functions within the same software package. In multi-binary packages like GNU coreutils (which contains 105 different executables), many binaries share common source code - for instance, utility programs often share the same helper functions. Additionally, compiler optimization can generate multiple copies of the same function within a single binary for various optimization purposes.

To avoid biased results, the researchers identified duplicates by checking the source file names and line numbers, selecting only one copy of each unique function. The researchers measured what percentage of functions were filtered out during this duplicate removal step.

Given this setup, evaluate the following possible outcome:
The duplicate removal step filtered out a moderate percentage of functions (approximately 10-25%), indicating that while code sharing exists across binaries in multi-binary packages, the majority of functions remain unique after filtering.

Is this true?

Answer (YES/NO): NO